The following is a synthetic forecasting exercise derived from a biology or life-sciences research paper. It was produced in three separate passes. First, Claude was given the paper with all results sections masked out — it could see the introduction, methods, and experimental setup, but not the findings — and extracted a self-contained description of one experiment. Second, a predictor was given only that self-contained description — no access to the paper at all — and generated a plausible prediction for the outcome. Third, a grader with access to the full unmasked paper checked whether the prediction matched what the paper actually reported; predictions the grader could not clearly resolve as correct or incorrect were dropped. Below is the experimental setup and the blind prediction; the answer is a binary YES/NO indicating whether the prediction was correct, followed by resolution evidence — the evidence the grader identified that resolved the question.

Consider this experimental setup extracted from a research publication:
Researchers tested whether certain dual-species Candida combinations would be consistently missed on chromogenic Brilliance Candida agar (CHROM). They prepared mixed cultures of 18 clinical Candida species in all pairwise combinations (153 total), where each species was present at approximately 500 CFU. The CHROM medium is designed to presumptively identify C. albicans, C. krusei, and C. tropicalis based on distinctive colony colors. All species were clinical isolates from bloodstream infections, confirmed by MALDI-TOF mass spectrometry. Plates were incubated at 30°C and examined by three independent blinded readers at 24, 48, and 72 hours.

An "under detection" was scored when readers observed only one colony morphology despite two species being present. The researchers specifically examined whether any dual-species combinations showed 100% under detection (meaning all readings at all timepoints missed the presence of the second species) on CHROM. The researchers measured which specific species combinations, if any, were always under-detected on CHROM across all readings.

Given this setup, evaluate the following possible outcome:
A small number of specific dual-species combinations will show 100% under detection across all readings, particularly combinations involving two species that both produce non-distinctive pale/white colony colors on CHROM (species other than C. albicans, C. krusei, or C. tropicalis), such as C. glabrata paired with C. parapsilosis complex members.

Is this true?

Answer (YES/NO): NO